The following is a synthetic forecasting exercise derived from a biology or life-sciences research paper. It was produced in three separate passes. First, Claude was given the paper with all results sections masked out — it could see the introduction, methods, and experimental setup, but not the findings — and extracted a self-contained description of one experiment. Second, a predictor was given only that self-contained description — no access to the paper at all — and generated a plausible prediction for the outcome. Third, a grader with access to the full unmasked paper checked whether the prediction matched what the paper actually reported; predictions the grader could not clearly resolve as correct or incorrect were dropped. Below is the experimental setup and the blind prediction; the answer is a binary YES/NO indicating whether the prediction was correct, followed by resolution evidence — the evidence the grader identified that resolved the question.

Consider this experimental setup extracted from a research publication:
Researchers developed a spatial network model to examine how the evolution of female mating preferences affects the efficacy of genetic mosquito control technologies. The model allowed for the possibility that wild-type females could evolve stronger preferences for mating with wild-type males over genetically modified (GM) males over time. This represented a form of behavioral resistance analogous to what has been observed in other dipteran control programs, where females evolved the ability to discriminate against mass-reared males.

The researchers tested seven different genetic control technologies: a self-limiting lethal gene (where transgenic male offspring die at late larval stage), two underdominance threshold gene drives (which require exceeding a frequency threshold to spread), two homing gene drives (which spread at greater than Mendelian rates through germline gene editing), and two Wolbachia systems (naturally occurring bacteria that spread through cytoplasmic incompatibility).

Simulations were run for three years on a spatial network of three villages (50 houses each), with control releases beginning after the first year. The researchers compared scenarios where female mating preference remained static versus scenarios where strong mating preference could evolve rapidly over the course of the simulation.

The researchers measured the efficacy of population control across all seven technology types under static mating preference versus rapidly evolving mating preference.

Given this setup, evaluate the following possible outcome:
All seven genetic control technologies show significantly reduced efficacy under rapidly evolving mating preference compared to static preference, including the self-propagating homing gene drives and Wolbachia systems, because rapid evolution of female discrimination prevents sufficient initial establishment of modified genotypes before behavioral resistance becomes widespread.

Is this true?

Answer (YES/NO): YES